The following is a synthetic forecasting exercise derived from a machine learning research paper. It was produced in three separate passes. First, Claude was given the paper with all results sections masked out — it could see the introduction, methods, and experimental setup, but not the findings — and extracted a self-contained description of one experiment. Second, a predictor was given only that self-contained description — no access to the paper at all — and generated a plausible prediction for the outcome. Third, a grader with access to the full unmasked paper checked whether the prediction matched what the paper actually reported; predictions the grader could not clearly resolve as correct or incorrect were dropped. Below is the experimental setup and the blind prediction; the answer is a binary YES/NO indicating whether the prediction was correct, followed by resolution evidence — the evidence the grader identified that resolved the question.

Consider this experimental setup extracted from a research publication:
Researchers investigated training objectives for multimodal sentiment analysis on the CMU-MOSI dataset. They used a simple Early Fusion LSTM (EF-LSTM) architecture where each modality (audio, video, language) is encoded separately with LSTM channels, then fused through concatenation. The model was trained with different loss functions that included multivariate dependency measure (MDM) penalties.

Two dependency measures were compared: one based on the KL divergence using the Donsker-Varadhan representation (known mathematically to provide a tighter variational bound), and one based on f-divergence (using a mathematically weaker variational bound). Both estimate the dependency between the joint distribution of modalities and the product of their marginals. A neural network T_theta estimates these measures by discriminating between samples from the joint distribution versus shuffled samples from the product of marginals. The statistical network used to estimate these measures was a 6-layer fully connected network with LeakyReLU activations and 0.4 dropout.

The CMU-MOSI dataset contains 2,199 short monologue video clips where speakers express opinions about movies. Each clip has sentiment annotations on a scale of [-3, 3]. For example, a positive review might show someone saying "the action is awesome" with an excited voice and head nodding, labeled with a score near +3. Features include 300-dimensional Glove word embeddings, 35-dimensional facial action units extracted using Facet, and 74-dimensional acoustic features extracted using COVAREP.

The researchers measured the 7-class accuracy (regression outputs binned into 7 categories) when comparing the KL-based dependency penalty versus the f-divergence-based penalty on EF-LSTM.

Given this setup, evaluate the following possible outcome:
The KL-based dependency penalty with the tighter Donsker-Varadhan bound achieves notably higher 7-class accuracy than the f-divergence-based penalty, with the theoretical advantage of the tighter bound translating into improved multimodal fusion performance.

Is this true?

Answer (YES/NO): NO